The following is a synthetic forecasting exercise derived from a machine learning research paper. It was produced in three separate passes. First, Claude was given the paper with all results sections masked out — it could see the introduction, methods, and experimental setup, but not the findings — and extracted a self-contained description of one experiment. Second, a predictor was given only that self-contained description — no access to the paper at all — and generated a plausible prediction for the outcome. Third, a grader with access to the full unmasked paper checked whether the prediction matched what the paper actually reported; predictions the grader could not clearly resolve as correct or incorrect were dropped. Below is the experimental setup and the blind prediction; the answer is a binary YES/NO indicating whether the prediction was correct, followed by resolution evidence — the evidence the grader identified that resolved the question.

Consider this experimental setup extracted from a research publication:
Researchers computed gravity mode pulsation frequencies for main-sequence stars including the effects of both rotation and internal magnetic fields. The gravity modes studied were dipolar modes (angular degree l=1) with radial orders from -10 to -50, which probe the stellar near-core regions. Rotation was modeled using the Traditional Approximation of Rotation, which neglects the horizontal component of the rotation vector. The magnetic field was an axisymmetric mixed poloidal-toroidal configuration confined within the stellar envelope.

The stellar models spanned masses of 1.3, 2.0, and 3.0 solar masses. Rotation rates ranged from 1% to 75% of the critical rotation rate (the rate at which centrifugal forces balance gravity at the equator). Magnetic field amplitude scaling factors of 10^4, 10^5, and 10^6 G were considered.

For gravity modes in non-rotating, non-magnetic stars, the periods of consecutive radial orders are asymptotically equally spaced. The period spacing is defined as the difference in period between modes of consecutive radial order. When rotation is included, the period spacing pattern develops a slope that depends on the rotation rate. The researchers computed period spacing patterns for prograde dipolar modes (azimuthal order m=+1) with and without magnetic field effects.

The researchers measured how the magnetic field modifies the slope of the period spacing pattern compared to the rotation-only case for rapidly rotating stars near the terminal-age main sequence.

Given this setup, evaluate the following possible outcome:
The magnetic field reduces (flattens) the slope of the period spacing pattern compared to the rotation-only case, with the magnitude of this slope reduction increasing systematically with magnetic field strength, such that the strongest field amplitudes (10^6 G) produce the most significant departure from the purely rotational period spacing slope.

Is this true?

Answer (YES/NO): NO